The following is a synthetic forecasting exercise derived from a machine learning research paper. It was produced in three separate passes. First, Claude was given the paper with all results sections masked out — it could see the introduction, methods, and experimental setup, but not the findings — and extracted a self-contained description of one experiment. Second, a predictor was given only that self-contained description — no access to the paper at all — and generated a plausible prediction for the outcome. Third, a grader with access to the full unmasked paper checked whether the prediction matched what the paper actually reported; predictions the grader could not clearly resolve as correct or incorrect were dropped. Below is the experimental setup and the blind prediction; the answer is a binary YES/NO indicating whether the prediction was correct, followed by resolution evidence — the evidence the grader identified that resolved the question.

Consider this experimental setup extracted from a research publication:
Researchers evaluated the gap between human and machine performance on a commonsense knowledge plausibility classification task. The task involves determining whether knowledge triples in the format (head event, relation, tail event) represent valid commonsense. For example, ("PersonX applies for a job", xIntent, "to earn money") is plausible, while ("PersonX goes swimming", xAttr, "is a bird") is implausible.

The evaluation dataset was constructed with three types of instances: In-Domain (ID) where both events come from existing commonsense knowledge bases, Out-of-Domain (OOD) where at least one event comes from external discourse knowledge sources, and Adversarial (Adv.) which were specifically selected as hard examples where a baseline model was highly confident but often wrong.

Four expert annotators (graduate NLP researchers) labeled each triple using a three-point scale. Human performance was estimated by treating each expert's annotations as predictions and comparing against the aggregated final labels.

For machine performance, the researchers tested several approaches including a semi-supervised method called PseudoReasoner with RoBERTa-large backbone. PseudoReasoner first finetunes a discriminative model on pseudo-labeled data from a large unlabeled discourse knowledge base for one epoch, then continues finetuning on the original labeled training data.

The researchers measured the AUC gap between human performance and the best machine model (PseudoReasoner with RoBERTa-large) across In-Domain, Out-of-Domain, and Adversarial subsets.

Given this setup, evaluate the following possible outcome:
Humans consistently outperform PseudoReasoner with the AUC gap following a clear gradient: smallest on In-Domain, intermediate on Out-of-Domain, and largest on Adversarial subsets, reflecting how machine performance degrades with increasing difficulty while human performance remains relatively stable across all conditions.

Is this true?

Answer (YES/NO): YES